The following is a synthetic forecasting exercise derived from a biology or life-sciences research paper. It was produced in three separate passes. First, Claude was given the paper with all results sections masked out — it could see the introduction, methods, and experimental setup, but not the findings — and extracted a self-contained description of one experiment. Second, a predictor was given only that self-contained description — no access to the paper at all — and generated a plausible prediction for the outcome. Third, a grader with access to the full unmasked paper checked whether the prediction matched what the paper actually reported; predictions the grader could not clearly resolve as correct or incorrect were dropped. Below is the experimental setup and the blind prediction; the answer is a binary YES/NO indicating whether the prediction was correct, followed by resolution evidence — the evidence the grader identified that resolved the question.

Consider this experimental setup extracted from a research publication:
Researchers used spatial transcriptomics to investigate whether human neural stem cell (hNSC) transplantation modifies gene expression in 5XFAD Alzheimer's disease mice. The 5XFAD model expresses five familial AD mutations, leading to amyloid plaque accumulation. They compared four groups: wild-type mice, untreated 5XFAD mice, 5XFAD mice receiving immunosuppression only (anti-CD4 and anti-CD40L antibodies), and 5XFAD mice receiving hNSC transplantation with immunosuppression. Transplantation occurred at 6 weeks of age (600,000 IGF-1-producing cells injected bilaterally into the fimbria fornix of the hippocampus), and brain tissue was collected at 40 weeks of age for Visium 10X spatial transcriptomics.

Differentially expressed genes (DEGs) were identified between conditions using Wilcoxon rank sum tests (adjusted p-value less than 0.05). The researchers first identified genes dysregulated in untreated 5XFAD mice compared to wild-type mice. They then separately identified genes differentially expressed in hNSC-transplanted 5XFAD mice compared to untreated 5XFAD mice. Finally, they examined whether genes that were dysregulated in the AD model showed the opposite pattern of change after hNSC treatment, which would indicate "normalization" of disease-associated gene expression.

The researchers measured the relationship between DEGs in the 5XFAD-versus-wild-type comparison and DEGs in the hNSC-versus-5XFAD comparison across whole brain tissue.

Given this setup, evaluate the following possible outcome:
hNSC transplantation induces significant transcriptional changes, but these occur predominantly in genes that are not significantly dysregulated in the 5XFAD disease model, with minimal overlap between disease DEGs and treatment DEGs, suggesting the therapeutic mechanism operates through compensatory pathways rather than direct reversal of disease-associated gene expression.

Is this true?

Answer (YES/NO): NO